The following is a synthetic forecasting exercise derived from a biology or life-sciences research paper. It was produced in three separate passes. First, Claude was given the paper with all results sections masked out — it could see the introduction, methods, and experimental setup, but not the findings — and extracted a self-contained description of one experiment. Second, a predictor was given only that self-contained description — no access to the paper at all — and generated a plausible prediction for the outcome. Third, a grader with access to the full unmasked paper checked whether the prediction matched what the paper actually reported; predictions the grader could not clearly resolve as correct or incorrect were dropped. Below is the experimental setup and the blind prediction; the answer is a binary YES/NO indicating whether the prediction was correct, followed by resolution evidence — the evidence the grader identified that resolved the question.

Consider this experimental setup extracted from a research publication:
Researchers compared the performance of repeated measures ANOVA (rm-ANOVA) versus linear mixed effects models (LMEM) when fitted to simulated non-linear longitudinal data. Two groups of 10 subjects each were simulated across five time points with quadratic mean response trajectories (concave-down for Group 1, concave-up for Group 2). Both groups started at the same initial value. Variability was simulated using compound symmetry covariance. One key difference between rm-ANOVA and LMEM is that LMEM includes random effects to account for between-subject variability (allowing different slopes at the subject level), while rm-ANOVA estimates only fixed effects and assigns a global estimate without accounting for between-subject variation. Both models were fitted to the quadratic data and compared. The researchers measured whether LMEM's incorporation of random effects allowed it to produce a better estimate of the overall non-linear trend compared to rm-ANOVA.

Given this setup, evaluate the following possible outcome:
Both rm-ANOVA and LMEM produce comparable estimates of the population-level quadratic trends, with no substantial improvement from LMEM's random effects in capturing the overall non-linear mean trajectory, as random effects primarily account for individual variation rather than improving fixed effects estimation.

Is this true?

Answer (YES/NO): YES